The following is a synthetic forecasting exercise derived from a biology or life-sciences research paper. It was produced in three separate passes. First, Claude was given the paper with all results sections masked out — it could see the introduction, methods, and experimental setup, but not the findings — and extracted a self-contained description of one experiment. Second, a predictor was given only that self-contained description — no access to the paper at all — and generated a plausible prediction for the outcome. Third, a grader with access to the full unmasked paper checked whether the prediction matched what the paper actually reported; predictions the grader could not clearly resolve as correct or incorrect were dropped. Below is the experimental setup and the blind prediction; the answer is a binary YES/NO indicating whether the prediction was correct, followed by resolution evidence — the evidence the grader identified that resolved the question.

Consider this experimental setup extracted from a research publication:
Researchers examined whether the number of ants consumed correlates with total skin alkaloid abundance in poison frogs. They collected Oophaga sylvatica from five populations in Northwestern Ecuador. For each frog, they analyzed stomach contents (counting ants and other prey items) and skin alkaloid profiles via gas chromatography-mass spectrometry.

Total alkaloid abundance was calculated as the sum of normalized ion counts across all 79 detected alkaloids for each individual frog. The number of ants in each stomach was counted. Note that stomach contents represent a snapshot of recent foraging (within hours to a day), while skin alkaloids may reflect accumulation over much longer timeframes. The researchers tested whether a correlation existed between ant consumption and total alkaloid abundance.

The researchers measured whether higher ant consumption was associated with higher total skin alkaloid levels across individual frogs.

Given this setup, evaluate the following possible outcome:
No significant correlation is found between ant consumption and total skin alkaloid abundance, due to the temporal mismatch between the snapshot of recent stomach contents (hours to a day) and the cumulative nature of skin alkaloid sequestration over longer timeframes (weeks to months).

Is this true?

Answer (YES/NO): YES